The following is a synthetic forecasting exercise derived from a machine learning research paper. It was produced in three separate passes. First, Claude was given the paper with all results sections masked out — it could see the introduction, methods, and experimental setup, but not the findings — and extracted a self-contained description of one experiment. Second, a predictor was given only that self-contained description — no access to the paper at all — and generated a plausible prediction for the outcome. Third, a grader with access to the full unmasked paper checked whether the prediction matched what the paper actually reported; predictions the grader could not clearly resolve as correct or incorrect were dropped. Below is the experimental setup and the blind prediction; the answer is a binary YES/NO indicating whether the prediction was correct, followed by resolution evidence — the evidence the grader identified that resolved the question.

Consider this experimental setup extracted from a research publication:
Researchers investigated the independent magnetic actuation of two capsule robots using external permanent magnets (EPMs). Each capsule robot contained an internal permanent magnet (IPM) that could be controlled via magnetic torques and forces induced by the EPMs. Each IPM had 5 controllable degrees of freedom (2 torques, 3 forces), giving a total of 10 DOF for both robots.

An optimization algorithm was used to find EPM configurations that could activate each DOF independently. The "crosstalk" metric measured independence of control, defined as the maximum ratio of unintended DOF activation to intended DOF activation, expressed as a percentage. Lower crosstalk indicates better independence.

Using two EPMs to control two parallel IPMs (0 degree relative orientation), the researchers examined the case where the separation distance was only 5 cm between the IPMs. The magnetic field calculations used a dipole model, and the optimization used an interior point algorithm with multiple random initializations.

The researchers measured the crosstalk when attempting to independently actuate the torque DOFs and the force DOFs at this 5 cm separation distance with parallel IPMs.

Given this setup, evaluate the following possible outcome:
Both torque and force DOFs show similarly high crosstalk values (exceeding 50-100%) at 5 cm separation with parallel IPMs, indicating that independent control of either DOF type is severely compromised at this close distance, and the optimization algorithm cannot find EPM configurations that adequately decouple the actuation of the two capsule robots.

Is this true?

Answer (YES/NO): NO